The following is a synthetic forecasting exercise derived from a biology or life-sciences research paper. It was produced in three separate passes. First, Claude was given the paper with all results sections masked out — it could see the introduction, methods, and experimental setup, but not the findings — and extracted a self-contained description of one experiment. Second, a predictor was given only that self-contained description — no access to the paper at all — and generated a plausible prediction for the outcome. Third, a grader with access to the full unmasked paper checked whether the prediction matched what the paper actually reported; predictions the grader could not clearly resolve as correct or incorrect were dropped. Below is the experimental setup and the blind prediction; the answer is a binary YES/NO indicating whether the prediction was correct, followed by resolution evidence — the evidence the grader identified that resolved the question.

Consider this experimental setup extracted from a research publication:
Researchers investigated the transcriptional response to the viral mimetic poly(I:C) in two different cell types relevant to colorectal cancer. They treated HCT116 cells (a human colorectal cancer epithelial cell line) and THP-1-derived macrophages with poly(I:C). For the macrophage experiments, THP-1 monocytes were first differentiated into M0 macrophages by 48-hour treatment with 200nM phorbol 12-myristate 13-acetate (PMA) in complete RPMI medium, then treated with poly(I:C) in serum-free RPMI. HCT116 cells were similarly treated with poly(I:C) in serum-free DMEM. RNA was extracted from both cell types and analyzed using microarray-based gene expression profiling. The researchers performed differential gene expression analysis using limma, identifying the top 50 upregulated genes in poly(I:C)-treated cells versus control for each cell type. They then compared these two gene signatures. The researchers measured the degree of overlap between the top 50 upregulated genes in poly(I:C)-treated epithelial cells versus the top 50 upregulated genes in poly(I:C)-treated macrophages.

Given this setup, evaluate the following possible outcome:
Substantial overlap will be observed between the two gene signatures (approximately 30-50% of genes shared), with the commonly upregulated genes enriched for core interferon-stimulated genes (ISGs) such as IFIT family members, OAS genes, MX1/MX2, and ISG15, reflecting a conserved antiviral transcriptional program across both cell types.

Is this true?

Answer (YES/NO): YES